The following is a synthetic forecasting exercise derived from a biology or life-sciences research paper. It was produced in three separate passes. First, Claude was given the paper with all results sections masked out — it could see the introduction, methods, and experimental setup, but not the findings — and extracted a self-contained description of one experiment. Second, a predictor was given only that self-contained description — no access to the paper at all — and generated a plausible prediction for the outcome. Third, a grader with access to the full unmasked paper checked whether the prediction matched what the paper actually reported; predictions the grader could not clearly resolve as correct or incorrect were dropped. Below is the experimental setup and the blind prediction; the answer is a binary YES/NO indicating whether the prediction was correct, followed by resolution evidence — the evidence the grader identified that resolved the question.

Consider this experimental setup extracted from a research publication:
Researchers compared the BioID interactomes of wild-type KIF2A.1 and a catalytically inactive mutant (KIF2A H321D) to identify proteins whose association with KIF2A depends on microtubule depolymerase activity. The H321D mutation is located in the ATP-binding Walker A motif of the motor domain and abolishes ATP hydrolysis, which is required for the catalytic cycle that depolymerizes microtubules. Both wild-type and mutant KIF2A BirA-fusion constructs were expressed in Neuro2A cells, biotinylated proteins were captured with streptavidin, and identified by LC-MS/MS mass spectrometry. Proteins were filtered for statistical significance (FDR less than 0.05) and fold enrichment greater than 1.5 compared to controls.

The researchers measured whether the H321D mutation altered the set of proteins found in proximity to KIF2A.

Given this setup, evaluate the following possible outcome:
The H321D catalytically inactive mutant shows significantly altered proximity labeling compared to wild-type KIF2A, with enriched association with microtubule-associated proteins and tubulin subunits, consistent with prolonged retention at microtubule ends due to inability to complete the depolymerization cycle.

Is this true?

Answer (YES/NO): NO